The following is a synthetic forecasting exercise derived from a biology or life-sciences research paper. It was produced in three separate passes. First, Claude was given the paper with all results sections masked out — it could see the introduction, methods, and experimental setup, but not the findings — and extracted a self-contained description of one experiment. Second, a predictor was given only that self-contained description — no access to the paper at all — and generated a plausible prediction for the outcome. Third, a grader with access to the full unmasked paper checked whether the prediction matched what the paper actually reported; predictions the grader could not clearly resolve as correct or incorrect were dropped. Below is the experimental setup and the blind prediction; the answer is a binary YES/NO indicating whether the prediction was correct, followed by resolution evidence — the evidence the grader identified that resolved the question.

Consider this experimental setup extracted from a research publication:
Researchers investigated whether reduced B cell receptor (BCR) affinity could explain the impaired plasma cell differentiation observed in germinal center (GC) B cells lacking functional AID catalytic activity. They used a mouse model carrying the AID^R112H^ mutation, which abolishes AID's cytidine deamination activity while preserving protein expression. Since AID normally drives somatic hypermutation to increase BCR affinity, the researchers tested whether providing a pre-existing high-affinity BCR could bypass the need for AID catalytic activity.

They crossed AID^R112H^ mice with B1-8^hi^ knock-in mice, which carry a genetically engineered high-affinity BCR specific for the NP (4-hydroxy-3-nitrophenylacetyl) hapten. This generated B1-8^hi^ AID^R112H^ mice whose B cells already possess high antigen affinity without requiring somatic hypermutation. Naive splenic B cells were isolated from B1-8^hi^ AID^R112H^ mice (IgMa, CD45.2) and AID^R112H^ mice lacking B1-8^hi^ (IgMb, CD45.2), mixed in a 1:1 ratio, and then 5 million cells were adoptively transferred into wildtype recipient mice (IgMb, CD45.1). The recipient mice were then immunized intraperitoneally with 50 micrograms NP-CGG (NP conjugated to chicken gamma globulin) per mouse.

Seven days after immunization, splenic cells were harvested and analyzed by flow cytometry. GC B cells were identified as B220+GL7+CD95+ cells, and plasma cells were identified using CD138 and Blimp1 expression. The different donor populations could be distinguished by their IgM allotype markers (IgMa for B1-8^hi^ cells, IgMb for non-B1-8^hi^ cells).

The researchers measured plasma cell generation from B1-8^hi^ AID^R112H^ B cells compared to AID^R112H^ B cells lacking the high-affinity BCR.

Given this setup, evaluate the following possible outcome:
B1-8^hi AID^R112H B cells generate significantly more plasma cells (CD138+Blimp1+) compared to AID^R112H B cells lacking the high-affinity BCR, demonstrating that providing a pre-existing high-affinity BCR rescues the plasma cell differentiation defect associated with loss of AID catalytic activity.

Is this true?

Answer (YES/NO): NO